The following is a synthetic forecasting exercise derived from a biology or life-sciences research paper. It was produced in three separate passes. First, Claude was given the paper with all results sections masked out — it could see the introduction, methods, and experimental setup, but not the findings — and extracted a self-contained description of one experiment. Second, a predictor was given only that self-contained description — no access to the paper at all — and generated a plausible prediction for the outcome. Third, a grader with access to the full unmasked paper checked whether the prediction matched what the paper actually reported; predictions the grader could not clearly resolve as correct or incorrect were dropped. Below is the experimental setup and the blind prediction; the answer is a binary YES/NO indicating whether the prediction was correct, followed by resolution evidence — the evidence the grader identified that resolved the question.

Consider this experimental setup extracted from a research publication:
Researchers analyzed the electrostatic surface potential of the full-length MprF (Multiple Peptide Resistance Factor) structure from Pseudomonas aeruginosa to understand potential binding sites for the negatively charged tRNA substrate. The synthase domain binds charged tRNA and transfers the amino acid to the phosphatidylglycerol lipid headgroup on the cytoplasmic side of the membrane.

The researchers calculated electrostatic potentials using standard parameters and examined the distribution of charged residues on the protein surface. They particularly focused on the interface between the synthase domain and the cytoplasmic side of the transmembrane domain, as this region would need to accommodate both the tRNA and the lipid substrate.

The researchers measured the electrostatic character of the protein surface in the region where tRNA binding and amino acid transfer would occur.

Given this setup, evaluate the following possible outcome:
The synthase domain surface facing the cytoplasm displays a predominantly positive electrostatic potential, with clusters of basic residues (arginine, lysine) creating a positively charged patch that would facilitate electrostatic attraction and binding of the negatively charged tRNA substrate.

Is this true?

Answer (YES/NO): YES